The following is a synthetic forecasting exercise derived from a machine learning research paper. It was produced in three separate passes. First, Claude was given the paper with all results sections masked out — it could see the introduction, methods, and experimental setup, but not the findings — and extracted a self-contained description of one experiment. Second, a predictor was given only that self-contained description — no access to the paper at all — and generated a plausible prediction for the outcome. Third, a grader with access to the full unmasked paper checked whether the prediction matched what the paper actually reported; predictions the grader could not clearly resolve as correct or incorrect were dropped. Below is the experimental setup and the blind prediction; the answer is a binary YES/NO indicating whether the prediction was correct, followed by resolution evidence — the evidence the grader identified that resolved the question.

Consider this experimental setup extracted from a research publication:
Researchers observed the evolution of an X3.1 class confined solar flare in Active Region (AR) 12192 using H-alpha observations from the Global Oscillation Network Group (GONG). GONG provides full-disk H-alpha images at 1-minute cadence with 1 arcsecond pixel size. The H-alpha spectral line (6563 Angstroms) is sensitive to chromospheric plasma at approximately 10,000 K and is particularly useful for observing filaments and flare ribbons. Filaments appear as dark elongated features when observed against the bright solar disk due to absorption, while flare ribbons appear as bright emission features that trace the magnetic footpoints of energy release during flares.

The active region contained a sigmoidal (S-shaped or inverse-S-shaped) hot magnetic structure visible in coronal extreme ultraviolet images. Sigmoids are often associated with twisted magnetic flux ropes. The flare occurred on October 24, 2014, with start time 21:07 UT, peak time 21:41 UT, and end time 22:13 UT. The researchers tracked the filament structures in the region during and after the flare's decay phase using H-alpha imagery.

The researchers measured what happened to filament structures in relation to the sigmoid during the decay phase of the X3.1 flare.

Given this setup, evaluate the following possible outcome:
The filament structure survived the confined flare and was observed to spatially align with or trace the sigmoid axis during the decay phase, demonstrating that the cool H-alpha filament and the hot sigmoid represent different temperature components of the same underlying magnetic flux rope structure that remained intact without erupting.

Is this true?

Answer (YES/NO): NO